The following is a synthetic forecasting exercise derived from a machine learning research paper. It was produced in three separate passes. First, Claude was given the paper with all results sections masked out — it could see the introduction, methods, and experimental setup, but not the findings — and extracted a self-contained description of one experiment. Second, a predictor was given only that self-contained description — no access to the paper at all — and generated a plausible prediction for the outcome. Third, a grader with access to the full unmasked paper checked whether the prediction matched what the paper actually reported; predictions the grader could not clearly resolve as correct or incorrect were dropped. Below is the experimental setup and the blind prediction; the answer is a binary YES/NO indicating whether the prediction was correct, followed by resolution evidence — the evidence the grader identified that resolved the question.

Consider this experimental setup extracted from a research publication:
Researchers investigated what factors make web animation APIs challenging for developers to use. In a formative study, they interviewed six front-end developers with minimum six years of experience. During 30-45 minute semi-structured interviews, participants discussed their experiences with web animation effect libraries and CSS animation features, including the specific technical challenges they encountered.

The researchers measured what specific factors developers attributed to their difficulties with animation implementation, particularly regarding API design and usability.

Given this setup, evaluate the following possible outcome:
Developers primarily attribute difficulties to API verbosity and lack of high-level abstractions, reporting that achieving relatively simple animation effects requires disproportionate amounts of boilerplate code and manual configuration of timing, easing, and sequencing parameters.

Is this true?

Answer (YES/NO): NO